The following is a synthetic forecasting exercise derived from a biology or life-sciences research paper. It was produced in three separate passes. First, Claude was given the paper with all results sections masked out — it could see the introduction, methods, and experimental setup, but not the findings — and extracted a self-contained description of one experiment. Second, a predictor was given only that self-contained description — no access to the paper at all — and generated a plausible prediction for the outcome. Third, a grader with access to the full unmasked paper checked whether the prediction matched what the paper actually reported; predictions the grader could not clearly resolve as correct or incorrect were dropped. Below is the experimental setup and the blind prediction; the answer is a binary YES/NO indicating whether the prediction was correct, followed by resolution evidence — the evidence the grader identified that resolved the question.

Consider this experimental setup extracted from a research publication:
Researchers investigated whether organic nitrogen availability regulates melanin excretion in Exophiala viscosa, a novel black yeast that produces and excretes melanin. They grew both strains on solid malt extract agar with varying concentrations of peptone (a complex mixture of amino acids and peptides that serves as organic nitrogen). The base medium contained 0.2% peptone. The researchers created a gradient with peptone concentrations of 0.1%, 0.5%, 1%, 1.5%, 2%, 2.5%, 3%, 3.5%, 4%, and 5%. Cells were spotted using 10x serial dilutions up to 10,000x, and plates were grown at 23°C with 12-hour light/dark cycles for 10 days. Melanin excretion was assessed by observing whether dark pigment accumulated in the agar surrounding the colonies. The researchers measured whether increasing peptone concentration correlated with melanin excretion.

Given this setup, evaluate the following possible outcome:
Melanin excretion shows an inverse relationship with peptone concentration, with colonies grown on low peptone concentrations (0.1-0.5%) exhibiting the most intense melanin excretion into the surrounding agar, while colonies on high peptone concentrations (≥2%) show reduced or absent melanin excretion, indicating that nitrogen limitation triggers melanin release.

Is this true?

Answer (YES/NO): NO